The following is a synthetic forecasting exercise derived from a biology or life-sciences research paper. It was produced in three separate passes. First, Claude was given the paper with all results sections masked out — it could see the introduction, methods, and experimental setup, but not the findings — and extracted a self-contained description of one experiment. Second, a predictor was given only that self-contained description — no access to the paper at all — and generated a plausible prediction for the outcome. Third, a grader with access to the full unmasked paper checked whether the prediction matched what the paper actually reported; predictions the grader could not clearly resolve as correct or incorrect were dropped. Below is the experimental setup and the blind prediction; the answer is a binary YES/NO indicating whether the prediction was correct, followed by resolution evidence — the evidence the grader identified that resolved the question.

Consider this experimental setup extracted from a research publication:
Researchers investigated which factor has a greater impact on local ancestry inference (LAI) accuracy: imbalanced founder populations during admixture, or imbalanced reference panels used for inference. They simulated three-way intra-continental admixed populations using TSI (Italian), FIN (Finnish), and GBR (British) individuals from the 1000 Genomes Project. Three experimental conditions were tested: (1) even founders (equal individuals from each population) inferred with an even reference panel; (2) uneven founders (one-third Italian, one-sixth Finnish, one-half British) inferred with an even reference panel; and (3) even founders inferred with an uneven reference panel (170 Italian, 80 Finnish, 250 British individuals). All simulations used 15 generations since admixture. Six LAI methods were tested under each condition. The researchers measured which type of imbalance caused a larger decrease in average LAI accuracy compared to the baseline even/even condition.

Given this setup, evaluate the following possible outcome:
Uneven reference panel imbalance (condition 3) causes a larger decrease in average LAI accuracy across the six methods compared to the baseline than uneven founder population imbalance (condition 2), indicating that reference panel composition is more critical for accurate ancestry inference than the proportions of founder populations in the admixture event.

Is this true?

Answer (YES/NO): YES